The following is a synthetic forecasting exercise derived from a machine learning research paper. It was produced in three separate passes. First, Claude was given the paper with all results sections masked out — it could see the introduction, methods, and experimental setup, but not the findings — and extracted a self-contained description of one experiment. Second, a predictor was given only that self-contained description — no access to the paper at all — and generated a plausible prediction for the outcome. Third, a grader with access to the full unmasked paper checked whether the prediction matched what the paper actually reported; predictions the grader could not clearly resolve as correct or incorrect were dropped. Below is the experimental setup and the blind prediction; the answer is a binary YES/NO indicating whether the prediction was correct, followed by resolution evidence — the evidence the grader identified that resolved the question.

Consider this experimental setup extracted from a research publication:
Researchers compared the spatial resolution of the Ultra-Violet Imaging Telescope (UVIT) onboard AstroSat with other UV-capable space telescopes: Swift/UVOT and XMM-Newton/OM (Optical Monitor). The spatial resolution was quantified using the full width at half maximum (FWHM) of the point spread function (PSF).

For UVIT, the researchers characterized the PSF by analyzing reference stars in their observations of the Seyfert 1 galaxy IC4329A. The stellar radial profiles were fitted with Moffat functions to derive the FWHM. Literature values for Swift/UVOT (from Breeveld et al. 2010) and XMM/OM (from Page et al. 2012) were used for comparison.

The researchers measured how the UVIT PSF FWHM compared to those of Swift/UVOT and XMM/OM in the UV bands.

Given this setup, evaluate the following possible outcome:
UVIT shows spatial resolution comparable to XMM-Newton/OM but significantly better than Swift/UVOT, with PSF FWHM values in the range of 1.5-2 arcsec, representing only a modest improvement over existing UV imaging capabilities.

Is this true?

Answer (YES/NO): NO